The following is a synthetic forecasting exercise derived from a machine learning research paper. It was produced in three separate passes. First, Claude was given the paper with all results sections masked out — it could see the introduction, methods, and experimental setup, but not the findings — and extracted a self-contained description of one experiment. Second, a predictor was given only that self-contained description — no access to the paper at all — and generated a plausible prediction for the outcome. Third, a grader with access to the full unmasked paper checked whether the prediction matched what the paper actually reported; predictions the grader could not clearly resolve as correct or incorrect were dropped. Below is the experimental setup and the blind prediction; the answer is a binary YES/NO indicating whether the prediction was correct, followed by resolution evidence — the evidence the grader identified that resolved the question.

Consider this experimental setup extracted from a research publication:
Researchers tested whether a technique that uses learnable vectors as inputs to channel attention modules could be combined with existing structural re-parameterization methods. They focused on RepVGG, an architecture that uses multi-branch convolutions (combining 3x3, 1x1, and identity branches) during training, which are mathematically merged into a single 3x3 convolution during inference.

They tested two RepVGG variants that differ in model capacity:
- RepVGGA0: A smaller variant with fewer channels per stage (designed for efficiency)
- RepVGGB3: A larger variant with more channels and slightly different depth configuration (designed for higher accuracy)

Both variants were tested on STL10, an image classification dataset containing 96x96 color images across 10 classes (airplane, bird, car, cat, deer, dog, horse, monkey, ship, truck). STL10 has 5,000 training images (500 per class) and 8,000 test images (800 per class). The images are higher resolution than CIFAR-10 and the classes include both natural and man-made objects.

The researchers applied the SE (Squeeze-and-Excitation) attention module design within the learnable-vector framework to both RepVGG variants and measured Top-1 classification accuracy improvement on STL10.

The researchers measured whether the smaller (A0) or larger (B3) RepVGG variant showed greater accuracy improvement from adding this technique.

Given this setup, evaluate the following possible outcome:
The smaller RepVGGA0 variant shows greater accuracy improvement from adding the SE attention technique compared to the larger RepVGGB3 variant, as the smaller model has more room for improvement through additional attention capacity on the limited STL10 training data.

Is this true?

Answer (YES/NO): NO